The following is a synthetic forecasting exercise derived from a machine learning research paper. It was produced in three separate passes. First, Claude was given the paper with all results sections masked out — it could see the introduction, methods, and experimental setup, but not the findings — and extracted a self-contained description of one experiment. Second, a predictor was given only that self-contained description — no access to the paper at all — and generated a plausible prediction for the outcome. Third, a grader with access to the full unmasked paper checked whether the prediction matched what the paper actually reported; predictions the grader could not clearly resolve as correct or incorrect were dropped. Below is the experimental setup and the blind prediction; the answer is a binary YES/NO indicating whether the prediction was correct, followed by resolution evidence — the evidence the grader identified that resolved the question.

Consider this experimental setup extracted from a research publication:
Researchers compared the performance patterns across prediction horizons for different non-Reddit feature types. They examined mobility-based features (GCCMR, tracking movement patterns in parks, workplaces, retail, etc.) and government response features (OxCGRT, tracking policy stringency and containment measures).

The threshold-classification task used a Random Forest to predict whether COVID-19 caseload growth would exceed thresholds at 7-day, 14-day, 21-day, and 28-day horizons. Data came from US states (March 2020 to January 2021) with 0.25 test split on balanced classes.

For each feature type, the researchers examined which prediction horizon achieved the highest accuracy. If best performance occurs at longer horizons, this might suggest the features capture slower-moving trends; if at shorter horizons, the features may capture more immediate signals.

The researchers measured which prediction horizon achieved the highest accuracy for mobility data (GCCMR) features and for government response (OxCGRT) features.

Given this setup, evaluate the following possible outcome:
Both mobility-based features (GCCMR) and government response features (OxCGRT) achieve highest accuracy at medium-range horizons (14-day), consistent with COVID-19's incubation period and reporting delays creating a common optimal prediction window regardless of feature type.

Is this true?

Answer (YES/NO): NO